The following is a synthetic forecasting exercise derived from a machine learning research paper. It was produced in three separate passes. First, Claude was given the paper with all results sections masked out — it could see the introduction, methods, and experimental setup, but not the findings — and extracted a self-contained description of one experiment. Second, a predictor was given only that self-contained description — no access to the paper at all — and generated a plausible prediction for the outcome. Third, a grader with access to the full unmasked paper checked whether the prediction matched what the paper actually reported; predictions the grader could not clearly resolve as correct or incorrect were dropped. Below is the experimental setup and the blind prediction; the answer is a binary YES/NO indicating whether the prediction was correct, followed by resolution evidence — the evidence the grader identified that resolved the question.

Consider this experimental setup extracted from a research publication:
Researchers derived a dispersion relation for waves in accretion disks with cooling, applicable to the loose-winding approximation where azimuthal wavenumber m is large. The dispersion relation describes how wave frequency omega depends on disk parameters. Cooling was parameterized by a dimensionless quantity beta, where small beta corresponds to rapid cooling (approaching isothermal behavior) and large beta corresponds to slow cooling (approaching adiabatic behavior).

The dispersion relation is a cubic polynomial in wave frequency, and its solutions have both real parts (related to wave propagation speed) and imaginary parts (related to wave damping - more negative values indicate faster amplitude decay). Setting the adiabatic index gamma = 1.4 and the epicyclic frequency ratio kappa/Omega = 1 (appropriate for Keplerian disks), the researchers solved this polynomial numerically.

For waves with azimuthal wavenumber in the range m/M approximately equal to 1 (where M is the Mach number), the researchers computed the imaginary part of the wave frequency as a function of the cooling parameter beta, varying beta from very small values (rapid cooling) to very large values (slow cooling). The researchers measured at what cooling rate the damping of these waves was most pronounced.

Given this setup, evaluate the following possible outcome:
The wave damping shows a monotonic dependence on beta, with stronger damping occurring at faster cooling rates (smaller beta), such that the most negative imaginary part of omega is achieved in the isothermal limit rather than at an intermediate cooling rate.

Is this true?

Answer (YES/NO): NO